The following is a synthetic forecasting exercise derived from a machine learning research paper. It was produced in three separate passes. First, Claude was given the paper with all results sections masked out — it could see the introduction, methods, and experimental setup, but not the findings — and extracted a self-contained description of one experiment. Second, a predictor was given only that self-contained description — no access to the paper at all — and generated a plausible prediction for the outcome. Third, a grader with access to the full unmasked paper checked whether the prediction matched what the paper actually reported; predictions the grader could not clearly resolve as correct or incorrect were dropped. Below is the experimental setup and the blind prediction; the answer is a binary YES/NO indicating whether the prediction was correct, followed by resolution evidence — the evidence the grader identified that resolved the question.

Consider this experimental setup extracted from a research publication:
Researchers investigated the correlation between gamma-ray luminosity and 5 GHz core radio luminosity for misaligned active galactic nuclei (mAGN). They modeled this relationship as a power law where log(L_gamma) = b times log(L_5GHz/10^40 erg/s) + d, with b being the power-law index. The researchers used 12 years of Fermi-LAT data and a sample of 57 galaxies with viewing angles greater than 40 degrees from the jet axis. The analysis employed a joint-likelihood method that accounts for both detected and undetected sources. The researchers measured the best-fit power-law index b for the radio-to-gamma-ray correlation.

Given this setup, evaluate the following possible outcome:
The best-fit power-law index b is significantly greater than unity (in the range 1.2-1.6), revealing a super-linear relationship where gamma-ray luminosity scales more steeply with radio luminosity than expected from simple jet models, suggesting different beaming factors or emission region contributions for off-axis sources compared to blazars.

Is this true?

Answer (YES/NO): NO